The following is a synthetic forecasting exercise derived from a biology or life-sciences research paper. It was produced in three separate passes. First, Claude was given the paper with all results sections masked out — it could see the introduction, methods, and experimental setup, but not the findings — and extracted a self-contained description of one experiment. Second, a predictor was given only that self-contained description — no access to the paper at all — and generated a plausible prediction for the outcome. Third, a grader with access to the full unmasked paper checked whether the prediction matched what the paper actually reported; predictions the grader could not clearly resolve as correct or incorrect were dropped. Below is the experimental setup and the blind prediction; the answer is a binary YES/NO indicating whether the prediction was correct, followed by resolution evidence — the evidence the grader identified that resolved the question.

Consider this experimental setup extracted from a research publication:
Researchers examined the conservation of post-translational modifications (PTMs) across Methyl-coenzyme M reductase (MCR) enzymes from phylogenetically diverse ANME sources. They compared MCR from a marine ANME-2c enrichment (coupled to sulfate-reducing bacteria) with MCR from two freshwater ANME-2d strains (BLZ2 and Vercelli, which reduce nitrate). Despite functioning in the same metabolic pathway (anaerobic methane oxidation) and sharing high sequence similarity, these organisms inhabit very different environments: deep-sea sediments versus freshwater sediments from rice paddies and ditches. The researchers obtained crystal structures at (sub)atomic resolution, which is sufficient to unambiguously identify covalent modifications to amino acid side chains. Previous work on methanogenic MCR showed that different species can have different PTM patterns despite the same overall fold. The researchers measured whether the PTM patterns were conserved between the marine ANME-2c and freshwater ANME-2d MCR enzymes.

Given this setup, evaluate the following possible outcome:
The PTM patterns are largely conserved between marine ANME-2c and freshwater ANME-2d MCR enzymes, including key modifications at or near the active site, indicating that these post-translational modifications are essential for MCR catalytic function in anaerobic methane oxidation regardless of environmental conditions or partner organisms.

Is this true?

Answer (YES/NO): YES